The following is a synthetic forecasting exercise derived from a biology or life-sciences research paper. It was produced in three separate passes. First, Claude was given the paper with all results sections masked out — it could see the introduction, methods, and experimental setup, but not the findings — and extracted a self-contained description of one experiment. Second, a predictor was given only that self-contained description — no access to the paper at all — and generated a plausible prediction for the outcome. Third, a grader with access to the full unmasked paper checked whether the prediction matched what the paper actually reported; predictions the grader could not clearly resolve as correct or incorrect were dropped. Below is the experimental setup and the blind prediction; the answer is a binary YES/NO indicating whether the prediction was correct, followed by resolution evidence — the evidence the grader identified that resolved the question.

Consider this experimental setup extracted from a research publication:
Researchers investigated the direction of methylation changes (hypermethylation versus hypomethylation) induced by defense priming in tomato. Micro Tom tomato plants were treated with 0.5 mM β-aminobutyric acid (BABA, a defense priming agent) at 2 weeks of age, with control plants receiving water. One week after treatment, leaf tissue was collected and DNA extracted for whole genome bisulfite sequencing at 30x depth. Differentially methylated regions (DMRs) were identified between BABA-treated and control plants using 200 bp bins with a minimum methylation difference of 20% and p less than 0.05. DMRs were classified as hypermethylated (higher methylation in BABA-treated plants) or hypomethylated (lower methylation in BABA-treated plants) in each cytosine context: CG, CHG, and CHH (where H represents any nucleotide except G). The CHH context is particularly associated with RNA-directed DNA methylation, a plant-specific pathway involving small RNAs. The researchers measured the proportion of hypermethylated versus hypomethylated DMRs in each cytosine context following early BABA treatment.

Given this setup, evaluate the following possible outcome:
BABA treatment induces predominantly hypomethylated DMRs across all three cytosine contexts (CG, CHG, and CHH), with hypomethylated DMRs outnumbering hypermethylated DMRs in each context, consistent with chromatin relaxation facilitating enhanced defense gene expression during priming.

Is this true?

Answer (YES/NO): NO